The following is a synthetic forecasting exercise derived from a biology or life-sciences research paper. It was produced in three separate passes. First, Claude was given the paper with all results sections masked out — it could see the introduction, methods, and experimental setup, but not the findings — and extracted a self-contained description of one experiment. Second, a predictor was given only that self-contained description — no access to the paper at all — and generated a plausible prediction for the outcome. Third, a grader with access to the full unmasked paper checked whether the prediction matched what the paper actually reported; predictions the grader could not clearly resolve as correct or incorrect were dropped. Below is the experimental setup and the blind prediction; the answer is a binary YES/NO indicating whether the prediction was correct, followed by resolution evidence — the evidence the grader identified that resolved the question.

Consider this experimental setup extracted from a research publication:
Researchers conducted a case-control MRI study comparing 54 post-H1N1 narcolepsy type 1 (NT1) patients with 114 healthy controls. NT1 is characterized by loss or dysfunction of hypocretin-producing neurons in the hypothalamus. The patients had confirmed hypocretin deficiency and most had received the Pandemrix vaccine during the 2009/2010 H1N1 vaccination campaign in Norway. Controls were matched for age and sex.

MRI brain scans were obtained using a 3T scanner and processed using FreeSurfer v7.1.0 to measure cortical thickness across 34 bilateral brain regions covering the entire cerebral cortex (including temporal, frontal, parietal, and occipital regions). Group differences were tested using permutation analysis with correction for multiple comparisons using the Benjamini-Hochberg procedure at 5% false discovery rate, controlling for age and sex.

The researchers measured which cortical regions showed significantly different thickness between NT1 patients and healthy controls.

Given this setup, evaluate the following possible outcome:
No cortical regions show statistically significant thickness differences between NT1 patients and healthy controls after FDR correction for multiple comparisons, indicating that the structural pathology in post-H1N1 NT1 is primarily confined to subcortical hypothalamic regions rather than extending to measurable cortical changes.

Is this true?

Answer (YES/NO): NO